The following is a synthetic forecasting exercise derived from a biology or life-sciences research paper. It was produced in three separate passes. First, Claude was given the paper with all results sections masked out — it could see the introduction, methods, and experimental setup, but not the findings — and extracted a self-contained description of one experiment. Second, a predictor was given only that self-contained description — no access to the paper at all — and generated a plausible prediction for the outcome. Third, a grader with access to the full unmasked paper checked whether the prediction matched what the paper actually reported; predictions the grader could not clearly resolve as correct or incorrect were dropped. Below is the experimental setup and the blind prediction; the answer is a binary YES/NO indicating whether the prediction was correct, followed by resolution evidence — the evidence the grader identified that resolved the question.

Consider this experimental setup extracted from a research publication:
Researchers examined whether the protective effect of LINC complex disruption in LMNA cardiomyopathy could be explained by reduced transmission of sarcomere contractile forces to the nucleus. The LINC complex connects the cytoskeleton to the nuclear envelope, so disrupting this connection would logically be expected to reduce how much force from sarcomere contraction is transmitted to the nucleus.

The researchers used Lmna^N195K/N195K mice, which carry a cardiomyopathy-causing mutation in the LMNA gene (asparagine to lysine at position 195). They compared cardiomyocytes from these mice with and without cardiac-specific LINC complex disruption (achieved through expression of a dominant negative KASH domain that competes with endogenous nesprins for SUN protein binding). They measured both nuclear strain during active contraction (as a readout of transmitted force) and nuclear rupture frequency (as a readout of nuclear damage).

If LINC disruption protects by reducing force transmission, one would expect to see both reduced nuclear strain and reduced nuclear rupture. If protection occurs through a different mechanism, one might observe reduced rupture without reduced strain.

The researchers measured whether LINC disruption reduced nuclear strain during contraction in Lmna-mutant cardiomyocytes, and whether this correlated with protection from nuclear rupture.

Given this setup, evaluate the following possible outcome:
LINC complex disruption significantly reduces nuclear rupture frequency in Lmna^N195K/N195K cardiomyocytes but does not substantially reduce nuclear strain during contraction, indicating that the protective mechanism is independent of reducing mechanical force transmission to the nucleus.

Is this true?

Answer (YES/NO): YES